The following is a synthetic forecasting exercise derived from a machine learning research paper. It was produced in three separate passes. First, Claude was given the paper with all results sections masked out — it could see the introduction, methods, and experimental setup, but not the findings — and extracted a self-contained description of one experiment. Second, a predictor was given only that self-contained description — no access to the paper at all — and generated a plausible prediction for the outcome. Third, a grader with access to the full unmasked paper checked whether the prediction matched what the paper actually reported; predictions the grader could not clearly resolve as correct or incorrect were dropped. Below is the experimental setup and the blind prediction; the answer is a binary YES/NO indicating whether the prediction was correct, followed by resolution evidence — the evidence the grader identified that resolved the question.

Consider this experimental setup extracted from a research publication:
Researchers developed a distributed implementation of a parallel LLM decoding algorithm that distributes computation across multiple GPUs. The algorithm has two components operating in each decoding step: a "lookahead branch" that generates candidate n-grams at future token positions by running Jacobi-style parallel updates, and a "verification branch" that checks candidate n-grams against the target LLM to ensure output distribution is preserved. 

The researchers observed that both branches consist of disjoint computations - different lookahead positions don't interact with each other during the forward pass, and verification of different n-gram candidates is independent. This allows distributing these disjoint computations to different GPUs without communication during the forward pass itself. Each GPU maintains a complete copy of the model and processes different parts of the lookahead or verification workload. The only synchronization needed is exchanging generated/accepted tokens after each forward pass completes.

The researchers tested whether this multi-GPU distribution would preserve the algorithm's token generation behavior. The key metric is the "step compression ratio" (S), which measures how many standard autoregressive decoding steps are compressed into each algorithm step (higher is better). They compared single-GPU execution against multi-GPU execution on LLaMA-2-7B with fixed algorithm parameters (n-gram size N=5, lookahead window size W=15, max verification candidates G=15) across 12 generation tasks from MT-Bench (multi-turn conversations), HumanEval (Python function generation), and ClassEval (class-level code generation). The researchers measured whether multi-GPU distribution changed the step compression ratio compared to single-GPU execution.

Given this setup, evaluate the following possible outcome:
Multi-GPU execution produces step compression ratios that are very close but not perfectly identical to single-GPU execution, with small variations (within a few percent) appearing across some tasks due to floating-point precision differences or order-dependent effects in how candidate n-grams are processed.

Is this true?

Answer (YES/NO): YES